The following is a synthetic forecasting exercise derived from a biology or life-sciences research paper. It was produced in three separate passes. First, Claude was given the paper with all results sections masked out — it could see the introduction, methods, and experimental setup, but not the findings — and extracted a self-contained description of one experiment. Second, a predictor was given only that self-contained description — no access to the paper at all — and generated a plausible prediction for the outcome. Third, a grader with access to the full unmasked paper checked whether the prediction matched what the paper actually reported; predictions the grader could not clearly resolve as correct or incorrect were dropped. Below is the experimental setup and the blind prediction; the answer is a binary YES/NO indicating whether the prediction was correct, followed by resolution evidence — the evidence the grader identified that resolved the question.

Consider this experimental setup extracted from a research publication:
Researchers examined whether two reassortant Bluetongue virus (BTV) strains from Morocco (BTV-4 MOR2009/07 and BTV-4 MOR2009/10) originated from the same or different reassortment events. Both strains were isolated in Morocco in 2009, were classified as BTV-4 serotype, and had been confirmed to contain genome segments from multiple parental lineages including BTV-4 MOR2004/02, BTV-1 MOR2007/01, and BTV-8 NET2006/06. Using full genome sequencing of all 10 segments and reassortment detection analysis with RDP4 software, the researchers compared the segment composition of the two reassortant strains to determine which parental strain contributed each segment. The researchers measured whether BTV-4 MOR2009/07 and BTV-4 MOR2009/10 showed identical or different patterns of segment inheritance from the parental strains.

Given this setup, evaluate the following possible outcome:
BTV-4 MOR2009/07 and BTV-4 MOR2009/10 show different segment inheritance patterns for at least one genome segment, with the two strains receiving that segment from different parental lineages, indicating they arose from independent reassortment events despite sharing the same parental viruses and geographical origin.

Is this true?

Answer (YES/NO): YES